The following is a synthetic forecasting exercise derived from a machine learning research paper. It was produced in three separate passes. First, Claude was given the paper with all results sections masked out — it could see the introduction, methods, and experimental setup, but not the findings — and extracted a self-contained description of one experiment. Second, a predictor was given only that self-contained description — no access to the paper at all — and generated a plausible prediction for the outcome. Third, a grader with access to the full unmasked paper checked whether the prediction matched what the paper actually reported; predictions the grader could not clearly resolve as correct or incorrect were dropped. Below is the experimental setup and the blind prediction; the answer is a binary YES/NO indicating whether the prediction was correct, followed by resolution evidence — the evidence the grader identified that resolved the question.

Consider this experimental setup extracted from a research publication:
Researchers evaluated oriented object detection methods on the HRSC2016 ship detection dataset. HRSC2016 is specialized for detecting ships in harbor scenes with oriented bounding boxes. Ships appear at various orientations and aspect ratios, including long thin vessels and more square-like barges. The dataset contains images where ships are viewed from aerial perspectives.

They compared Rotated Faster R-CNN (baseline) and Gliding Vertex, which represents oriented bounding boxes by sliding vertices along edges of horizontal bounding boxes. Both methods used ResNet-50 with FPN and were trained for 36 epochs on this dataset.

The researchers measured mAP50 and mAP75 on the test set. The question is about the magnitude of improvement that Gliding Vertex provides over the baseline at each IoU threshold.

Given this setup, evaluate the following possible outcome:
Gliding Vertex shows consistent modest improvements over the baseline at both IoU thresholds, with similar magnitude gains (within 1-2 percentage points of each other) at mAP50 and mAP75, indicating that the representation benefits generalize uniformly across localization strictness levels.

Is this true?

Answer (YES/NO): NO